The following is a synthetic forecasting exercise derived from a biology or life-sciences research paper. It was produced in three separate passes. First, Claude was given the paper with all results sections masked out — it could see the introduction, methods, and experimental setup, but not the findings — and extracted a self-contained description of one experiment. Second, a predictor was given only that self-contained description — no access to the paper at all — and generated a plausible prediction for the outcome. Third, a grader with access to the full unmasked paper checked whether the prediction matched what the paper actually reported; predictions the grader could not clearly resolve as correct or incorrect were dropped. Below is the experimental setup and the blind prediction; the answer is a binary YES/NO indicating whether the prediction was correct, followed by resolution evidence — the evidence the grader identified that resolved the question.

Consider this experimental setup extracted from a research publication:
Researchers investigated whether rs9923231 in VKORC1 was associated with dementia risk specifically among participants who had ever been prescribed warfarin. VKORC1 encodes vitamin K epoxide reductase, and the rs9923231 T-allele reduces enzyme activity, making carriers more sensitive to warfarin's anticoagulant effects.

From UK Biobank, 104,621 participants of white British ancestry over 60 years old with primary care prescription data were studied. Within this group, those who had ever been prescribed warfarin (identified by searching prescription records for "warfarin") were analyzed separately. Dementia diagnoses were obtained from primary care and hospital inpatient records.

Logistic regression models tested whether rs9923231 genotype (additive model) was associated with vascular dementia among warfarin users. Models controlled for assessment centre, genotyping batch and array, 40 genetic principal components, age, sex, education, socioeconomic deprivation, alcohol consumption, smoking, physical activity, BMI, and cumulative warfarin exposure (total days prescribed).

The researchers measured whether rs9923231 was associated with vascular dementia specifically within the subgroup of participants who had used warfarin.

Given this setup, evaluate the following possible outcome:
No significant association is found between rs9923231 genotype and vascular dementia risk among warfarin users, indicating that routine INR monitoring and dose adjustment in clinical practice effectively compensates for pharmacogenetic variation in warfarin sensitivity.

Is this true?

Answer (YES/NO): NO